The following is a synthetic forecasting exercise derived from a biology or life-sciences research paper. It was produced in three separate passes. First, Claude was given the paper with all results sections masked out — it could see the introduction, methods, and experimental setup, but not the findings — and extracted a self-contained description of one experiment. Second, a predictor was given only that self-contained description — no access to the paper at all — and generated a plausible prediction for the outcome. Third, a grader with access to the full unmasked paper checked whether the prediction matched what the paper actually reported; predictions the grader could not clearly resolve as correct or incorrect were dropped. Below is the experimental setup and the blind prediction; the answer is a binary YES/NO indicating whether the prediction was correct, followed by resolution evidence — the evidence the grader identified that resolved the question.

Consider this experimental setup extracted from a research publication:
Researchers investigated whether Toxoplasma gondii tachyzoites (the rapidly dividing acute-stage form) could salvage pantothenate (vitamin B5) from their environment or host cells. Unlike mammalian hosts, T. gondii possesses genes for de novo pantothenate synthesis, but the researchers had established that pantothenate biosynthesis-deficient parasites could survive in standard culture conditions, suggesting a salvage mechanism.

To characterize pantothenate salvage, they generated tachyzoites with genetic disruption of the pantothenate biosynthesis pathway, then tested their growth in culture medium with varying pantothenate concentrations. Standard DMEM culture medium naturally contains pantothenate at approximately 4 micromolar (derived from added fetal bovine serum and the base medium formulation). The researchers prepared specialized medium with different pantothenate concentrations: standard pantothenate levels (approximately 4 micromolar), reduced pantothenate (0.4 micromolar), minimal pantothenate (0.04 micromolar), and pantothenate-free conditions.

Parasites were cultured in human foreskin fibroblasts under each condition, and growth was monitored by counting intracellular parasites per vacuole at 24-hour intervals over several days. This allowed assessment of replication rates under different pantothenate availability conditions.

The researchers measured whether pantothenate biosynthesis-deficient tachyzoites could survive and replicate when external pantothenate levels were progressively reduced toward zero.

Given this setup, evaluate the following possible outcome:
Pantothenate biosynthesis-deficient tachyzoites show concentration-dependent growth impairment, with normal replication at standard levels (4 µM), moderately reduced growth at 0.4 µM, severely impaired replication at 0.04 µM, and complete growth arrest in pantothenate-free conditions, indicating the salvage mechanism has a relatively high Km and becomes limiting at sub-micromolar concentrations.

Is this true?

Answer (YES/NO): NO